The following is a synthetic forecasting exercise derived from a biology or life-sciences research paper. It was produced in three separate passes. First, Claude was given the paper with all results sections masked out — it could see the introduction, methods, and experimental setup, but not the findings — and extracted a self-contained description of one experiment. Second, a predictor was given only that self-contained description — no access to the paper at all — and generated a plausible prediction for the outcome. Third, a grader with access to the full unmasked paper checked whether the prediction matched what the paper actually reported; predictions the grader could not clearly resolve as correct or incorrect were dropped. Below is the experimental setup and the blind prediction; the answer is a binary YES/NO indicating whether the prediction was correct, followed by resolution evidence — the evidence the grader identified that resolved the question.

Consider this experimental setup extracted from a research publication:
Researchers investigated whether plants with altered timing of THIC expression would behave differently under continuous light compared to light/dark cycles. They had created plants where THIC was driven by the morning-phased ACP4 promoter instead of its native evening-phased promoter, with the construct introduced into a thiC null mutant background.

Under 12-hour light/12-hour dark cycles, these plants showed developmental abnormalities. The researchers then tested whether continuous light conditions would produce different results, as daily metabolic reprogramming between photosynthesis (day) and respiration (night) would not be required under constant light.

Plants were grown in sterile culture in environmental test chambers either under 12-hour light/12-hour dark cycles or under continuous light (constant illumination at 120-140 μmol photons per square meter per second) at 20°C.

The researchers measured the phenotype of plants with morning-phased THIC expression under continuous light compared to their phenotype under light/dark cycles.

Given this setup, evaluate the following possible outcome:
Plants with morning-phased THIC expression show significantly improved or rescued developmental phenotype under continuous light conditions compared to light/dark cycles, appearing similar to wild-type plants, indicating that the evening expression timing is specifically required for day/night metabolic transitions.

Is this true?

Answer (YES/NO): YES